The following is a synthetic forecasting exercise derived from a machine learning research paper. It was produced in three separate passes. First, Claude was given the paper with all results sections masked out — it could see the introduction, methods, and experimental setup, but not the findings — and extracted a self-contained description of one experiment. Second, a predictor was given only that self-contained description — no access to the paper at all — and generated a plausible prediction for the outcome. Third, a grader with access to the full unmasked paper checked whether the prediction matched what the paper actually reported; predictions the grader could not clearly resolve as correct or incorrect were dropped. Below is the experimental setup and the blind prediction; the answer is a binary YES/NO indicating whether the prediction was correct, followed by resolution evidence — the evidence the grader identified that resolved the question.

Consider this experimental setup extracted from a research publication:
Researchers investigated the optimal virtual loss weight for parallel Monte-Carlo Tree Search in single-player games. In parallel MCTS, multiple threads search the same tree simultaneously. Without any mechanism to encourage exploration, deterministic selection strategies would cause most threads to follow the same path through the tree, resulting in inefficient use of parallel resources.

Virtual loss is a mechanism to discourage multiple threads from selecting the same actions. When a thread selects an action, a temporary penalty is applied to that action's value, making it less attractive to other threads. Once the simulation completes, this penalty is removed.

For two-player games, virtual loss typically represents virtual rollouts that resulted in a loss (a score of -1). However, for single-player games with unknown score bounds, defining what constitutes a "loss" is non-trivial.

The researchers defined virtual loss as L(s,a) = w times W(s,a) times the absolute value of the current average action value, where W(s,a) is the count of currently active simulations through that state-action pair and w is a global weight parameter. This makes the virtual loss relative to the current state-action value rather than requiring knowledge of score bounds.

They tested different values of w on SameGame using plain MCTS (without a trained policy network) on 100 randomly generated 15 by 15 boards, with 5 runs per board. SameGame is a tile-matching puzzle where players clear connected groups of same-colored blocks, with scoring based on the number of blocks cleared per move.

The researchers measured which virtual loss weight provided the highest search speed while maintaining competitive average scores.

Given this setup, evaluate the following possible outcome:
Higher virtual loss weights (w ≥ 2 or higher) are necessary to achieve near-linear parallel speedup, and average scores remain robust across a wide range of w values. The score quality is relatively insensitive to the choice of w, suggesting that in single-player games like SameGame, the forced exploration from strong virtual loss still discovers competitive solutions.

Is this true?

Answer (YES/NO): NO